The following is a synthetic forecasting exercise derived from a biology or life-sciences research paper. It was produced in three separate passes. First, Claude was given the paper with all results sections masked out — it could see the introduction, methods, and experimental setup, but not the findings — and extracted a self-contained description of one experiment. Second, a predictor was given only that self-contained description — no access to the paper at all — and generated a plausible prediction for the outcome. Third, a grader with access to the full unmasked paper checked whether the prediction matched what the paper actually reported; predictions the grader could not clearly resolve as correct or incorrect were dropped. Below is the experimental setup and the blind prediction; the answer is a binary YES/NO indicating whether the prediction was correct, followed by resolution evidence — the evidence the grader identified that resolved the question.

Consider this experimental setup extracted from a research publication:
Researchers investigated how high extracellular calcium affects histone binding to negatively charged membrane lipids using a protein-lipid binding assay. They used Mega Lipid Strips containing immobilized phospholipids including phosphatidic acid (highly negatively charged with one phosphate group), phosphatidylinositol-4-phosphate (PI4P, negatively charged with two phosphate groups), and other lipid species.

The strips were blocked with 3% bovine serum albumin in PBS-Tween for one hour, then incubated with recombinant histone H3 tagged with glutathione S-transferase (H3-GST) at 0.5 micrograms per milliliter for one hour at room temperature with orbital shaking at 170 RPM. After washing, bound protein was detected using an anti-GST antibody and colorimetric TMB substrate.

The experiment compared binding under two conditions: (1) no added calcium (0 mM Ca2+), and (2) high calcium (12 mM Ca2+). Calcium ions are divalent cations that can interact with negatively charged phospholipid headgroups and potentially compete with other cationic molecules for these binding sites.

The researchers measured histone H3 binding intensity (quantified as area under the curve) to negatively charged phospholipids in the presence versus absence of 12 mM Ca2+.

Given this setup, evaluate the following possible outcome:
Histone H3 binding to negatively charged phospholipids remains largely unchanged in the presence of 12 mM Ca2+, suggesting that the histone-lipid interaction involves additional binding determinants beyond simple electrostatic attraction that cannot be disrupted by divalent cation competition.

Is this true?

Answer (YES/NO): NO